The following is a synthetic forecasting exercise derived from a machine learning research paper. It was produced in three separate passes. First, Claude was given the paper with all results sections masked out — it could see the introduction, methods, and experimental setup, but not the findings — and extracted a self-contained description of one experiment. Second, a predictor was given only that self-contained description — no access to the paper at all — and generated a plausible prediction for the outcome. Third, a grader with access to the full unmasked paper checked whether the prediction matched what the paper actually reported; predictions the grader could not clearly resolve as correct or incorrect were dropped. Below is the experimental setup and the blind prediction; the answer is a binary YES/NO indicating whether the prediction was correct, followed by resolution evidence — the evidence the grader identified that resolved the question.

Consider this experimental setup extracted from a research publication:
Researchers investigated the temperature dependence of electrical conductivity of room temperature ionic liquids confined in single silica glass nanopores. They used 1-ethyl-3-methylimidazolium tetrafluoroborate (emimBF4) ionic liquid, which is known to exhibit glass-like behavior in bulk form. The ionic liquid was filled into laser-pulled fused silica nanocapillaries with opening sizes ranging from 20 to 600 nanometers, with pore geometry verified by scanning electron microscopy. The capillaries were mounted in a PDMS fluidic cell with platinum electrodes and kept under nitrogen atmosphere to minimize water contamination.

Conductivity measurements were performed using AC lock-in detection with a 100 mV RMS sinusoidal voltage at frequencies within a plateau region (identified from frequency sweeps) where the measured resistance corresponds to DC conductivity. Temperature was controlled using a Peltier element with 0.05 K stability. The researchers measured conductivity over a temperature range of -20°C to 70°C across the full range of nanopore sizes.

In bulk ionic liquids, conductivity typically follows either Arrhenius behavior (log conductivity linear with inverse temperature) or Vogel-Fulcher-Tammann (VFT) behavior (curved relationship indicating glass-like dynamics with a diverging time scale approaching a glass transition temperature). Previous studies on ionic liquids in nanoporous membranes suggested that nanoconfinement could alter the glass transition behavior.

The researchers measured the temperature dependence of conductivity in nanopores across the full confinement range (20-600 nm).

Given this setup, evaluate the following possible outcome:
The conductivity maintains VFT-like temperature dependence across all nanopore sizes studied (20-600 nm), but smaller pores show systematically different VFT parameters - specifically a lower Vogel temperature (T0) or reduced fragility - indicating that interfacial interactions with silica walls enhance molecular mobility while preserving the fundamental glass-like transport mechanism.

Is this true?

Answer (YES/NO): NO